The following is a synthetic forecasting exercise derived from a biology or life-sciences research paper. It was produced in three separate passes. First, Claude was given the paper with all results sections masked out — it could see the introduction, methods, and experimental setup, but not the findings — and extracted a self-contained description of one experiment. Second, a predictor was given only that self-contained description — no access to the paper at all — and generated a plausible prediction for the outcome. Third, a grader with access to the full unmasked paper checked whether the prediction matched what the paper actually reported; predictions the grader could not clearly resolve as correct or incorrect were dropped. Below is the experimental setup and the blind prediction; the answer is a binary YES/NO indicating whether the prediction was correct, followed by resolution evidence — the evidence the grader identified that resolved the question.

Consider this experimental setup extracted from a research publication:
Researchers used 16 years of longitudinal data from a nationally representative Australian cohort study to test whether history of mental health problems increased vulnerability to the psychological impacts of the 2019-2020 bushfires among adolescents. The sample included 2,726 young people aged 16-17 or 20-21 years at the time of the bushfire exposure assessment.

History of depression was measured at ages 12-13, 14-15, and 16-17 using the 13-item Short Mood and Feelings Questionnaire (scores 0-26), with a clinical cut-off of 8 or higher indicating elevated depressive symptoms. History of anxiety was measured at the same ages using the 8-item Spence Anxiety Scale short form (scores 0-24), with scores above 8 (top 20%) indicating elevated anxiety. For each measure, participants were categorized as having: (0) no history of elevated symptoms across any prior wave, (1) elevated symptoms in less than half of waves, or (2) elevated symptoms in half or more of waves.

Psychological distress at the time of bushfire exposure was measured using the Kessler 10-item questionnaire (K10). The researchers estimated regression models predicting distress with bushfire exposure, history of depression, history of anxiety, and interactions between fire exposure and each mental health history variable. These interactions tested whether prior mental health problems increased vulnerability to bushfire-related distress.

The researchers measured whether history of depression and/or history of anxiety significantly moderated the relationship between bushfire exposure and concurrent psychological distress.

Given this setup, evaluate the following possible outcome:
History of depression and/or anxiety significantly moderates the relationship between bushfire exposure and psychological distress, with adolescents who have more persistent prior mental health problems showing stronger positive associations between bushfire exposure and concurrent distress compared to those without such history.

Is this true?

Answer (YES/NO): YES